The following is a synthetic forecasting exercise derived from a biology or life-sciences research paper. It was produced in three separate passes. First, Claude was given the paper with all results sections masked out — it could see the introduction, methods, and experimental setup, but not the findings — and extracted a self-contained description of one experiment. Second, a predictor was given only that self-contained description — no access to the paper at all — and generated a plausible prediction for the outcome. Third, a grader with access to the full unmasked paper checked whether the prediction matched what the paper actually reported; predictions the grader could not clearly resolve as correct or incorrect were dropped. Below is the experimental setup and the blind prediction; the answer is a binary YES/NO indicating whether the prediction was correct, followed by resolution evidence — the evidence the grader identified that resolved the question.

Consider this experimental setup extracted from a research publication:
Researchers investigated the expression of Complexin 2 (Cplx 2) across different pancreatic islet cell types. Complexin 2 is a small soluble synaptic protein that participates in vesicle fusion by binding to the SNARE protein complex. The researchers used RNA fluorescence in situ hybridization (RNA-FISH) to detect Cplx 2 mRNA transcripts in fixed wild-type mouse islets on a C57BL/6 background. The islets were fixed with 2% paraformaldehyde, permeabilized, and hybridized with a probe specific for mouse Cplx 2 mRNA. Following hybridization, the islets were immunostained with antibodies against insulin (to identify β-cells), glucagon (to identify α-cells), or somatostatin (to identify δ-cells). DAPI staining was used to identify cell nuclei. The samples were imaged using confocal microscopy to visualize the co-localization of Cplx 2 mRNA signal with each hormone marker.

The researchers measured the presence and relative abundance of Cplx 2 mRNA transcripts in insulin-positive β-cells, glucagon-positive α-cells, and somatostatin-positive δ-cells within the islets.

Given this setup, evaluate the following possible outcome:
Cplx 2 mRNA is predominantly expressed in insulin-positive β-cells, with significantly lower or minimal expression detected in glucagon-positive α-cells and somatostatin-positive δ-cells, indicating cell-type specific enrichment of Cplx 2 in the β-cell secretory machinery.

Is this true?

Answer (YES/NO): NO